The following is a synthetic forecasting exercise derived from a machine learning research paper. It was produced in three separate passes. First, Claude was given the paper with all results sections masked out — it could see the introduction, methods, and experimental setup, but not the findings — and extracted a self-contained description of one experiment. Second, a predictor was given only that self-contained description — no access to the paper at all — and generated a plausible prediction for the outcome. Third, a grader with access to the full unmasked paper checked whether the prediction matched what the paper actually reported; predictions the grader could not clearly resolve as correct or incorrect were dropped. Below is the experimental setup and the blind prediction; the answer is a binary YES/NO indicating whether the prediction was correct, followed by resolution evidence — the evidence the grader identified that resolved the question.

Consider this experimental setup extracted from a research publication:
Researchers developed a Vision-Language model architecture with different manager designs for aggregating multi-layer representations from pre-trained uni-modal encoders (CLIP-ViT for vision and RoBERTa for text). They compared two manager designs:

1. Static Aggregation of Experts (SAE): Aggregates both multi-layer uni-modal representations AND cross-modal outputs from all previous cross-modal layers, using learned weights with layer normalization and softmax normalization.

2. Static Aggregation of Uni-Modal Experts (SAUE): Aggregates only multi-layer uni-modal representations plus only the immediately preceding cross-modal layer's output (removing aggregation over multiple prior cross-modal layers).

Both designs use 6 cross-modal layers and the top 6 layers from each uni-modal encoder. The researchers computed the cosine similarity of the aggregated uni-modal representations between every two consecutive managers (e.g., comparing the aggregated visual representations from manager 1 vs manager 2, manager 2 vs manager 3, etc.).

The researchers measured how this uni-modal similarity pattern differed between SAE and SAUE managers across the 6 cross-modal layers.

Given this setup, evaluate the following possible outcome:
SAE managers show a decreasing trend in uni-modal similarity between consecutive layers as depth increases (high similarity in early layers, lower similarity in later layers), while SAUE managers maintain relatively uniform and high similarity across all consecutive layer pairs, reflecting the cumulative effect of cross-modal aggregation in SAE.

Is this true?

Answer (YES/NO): NO